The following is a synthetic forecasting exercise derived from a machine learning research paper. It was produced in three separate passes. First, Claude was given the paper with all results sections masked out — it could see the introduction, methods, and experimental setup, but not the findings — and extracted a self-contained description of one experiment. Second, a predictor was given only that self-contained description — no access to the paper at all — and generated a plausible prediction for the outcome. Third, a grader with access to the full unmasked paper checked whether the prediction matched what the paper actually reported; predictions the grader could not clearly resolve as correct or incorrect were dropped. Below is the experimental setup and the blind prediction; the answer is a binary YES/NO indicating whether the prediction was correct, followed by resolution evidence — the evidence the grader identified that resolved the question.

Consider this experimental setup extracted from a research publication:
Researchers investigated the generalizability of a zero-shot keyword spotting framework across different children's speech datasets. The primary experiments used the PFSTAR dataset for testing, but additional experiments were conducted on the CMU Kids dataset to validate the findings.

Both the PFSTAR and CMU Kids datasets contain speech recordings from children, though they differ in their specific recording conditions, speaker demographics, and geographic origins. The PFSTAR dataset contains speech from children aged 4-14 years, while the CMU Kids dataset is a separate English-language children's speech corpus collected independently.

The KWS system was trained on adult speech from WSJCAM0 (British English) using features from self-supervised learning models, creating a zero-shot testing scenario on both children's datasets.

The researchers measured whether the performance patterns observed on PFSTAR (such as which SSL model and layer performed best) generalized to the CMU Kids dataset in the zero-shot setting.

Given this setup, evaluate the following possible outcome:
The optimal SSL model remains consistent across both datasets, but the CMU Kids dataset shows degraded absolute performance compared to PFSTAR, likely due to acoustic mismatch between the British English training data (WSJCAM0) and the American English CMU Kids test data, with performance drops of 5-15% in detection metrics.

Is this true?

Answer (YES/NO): NO